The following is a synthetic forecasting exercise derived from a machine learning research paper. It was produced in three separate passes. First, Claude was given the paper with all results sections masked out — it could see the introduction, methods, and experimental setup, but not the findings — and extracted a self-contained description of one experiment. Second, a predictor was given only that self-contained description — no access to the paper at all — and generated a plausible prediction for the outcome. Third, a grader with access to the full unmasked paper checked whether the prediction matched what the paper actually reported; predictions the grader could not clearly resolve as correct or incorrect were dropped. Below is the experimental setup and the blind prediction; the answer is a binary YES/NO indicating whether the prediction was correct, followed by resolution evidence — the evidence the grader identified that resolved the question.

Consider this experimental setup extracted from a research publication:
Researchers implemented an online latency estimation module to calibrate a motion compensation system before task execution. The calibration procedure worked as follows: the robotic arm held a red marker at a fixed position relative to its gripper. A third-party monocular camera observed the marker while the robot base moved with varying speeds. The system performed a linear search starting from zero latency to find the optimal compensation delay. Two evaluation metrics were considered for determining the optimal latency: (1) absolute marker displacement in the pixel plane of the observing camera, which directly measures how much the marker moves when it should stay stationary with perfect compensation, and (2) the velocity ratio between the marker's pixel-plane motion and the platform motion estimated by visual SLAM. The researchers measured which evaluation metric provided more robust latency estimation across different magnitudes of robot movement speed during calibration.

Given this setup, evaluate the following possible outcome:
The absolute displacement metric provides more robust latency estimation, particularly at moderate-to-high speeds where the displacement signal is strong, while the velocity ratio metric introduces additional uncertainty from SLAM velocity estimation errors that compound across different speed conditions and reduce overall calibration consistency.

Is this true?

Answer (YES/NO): NO